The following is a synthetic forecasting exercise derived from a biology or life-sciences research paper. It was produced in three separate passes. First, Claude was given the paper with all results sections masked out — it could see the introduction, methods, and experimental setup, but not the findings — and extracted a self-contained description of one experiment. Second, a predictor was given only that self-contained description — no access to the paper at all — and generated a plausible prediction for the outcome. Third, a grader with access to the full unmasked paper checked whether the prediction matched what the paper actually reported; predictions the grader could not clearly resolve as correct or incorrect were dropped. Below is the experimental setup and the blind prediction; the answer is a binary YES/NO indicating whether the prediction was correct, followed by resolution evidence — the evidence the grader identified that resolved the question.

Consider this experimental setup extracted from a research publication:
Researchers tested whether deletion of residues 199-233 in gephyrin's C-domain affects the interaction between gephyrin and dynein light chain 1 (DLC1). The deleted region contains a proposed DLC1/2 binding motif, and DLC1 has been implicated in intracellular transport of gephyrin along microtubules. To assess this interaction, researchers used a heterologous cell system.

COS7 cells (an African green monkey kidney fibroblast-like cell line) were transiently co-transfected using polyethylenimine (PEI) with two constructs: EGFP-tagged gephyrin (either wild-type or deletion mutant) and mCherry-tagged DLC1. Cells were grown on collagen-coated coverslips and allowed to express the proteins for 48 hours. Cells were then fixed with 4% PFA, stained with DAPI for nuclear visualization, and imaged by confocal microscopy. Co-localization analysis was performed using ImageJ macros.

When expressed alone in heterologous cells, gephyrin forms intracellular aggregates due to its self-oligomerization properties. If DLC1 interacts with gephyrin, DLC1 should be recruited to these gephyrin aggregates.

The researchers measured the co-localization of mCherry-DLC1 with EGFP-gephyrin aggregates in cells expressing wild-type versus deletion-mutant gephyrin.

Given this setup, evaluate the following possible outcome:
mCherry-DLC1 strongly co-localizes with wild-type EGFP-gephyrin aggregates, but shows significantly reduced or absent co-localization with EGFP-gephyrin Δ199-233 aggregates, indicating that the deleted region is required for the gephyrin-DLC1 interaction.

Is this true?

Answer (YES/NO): YES